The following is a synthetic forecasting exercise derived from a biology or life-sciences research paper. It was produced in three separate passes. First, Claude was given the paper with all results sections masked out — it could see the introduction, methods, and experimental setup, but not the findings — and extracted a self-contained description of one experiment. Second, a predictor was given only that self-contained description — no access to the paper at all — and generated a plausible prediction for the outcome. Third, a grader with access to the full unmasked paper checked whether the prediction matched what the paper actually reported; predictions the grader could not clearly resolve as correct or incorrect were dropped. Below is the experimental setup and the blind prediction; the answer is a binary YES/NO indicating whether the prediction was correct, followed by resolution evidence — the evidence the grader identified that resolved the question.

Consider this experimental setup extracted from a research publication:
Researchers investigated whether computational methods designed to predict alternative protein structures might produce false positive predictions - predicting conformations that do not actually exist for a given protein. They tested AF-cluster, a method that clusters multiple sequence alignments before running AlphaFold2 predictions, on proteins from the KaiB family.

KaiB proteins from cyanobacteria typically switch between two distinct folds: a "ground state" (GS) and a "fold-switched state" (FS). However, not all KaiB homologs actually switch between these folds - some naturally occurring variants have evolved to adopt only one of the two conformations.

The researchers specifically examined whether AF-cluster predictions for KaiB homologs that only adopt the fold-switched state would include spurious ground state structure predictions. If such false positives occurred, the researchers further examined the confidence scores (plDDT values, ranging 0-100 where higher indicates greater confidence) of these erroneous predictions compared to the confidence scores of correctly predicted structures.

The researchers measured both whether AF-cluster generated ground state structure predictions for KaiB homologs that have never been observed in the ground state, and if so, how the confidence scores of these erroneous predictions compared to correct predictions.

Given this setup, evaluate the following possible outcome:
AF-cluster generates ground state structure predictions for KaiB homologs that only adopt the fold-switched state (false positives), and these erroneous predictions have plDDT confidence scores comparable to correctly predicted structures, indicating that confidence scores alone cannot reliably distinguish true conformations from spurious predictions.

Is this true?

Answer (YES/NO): YES